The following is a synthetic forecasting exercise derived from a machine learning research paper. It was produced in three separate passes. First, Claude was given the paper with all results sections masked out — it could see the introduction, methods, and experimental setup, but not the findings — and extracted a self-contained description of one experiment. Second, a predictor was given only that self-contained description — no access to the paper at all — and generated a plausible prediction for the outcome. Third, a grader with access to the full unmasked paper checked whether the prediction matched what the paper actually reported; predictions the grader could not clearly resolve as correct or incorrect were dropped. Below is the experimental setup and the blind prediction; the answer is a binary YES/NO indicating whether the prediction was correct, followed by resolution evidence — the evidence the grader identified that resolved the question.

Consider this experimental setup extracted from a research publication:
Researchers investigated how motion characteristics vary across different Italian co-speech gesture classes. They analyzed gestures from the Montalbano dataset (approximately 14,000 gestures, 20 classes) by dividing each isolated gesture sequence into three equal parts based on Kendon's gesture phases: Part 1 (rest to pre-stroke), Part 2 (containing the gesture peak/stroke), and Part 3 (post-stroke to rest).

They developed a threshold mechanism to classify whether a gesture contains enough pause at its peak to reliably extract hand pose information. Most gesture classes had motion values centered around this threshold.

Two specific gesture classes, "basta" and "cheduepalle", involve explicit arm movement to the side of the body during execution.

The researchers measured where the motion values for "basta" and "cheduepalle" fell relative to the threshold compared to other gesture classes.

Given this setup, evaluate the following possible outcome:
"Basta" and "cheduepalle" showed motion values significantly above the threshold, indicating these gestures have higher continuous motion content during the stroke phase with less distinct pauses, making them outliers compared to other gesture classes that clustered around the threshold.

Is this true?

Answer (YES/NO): YES